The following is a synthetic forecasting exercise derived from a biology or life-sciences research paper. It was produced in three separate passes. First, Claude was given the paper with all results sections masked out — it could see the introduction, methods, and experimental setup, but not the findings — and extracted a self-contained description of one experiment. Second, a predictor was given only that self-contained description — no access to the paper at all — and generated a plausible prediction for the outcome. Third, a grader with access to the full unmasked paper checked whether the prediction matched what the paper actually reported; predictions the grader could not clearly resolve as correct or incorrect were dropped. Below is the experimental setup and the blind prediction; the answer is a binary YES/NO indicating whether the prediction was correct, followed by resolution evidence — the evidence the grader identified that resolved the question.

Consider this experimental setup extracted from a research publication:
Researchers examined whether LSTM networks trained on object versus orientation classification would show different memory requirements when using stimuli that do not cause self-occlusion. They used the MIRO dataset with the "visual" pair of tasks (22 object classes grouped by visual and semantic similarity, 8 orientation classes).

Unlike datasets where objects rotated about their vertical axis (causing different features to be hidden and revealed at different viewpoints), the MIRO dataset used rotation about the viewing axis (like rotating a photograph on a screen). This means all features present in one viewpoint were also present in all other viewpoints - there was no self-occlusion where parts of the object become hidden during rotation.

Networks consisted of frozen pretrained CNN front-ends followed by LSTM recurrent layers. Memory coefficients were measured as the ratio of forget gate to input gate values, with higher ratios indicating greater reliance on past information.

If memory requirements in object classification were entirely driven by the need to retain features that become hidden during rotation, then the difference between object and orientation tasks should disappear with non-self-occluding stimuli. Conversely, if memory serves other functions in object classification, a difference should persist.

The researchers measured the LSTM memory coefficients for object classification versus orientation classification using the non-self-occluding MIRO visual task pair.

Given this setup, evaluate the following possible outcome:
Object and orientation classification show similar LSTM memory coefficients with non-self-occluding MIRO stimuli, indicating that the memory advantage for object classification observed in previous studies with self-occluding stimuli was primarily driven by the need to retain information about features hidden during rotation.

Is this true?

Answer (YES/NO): NO